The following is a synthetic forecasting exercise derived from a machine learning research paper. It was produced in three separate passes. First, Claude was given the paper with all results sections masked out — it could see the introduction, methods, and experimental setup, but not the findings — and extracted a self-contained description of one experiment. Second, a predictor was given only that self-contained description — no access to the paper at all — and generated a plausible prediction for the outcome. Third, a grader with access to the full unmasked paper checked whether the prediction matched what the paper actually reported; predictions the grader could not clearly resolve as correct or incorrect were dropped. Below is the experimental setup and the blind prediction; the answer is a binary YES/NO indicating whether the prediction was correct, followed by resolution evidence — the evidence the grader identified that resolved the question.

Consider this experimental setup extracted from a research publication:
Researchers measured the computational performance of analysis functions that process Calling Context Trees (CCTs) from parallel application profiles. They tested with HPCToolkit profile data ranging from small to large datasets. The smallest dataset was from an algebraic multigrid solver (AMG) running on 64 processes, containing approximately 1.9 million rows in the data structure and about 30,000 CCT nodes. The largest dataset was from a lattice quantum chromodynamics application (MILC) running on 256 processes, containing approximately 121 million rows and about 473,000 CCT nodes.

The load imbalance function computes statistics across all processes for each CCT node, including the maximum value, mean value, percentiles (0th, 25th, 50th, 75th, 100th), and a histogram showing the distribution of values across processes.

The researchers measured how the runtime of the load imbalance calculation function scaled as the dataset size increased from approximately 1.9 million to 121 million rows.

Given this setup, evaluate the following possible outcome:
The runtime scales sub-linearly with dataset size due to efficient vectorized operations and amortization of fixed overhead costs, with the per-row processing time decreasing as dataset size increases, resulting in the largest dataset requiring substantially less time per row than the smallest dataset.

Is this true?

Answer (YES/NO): NO